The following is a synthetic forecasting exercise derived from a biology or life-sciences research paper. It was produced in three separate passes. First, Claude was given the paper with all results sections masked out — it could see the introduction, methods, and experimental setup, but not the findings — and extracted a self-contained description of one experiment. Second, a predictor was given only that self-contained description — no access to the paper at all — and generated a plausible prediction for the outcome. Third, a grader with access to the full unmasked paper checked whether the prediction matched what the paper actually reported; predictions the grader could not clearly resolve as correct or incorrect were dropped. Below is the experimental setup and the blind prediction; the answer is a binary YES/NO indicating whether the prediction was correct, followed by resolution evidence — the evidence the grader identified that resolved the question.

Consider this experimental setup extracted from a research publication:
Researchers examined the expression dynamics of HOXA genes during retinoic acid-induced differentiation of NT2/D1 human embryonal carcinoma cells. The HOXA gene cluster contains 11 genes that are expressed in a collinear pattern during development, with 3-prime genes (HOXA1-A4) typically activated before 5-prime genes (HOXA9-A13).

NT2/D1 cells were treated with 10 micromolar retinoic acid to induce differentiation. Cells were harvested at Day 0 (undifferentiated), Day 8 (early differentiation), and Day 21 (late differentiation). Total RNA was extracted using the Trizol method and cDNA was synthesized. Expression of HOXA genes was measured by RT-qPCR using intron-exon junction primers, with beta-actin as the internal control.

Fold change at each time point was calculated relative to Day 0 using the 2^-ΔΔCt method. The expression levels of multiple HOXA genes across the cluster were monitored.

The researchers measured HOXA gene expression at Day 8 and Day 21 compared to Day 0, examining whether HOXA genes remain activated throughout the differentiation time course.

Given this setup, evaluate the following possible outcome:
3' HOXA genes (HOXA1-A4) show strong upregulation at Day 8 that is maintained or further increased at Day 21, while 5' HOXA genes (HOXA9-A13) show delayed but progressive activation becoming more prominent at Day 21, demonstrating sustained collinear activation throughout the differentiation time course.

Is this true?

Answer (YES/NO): NO